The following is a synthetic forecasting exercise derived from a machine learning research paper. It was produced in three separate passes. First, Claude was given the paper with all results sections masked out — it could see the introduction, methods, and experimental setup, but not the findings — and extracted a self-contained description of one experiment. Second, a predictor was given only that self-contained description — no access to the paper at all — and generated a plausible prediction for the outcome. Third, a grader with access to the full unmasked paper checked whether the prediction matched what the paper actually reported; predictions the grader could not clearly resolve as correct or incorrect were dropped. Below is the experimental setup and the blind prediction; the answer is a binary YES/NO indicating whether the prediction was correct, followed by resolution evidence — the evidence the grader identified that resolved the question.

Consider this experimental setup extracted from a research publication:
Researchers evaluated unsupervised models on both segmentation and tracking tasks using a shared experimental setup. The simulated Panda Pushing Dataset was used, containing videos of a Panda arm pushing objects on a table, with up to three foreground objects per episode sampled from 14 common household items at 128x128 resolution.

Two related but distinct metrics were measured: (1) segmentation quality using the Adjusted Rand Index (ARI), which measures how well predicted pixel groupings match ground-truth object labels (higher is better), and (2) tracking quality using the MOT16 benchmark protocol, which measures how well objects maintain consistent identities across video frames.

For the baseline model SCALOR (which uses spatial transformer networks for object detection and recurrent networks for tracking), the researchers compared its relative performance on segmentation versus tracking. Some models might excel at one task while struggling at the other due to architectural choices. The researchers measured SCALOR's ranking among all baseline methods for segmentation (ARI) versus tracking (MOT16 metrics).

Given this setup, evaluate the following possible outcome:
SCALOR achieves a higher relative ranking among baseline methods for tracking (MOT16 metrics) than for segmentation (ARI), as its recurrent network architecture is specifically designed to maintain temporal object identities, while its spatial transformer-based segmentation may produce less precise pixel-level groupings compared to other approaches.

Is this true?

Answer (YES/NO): NO